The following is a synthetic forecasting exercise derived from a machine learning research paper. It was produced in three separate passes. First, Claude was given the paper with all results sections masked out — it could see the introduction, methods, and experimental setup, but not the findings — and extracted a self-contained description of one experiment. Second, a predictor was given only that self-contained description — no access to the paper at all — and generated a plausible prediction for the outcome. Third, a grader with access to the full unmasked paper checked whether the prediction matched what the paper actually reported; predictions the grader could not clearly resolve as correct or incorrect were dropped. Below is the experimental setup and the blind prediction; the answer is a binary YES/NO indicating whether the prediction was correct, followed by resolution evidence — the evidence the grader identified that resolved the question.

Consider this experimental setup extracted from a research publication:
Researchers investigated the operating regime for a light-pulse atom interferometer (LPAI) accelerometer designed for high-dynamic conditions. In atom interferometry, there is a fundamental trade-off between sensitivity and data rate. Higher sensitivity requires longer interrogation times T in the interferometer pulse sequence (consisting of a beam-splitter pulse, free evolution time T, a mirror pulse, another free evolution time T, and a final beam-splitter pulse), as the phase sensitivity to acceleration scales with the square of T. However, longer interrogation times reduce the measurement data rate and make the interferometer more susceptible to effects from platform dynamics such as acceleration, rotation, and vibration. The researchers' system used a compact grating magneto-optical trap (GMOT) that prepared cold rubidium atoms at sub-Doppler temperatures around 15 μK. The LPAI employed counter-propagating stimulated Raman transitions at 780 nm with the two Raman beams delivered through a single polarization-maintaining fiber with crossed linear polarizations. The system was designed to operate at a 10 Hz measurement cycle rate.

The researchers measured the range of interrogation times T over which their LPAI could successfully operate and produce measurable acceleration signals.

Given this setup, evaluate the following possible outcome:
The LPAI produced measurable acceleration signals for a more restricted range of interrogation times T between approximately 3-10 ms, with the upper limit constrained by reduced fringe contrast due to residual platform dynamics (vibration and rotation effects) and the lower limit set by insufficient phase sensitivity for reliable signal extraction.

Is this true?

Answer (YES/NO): NO